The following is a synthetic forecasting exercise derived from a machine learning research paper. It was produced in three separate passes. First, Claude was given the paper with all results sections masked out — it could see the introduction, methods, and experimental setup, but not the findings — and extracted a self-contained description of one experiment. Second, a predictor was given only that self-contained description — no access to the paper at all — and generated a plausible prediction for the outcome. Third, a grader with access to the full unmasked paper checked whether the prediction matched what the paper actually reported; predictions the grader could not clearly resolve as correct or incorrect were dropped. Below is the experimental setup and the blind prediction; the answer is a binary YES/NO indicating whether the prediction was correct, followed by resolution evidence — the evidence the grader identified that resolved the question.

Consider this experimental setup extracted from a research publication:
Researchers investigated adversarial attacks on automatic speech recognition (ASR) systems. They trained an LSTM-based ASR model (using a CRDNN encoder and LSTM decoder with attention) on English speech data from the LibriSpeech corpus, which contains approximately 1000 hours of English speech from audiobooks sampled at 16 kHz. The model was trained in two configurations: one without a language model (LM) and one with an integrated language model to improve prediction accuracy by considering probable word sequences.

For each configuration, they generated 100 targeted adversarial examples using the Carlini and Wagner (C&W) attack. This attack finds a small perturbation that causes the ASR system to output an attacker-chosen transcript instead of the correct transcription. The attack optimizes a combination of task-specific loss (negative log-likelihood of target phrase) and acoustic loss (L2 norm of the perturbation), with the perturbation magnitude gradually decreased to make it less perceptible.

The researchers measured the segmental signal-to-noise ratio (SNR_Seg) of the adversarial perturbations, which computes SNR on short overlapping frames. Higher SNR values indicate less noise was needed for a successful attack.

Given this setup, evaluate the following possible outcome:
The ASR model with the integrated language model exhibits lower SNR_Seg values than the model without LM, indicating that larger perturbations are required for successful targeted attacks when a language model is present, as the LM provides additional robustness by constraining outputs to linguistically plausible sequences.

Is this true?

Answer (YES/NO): NO